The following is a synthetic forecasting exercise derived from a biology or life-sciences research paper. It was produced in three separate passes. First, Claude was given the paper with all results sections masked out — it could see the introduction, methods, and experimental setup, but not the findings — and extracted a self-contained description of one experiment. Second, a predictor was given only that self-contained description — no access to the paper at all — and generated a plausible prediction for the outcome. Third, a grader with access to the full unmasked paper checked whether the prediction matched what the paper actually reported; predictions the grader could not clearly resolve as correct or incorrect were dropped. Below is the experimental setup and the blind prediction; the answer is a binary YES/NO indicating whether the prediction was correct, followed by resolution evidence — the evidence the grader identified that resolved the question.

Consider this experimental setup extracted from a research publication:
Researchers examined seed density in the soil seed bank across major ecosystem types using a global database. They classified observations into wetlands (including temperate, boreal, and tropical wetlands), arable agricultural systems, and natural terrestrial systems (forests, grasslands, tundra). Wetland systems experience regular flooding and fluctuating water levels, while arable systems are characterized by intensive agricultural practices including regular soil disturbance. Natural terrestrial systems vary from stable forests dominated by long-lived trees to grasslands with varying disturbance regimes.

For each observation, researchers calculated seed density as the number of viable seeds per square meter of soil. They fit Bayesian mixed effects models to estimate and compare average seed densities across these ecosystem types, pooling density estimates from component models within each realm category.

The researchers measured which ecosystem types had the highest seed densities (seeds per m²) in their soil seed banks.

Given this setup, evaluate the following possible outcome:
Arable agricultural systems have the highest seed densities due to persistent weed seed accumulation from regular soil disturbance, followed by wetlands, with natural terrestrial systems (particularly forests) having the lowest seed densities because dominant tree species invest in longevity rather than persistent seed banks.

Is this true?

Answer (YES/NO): YES